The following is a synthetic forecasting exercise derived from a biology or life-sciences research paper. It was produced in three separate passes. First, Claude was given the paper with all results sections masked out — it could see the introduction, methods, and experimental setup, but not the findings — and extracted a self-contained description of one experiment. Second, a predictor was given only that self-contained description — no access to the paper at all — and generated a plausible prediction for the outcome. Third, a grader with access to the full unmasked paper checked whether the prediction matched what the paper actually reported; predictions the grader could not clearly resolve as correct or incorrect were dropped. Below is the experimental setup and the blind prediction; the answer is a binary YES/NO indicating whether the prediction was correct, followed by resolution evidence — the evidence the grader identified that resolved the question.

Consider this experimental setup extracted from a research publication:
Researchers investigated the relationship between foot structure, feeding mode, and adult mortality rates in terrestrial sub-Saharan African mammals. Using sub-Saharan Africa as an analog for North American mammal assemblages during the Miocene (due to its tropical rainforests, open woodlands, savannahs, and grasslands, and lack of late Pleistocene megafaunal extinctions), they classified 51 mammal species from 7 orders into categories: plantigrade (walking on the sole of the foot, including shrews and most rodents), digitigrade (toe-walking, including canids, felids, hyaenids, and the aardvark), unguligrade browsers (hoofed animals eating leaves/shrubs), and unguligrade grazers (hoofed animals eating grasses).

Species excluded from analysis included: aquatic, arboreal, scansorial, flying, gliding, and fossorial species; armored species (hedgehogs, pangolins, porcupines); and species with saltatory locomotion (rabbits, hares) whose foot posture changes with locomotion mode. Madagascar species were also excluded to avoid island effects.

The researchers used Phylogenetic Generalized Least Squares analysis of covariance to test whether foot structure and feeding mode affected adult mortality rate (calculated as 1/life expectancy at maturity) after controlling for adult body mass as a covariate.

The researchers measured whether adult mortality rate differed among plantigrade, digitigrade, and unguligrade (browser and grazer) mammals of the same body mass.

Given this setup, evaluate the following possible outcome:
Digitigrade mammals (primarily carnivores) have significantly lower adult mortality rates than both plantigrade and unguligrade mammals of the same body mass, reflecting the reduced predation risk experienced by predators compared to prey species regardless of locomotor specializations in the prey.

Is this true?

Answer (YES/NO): YES